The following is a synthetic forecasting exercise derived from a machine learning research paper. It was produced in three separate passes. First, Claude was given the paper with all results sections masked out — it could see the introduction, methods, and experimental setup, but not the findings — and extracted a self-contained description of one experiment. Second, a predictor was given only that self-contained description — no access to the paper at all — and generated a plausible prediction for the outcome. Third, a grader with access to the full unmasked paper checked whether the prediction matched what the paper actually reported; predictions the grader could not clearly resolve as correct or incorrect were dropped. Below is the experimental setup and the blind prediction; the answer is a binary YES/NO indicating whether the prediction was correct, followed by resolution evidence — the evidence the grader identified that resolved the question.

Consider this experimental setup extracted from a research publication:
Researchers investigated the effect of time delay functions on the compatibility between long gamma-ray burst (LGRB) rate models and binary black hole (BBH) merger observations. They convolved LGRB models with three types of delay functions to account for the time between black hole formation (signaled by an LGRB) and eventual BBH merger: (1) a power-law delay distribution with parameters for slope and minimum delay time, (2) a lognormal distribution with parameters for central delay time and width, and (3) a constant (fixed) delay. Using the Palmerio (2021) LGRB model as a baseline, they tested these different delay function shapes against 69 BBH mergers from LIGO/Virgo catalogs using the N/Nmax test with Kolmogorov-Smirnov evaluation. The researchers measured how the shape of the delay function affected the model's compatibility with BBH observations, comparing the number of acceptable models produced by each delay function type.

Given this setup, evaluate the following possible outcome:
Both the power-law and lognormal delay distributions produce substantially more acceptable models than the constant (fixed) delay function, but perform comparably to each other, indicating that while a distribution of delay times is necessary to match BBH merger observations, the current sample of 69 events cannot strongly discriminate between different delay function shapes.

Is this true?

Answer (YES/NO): NO